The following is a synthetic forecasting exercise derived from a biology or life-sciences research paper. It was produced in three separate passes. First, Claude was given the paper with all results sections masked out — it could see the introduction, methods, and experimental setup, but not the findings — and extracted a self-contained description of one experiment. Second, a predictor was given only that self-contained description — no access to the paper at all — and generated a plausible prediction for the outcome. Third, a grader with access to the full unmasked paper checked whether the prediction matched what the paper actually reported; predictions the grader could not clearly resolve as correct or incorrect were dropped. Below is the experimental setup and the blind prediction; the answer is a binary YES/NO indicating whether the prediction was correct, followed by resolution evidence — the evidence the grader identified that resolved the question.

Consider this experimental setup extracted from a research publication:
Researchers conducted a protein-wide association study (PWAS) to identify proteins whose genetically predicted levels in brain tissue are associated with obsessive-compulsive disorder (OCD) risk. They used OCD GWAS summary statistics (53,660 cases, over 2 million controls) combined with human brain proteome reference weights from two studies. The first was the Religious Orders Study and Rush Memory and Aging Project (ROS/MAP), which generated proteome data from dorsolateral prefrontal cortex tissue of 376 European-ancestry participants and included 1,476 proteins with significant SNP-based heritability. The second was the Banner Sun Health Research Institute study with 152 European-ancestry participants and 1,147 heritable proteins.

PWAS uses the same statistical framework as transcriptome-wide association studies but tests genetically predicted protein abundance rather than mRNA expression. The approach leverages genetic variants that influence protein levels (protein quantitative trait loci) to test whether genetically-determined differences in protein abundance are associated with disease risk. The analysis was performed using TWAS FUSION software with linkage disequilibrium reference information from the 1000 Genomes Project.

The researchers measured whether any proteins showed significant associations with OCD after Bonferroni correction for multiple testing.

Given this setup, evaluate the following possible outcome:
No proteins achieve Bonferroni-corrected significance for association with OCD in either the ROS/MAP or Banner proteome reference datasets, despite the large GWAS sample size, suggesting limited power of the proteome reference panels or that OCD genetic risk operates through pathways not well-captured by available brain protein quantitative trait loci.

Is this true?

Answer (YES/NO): NO